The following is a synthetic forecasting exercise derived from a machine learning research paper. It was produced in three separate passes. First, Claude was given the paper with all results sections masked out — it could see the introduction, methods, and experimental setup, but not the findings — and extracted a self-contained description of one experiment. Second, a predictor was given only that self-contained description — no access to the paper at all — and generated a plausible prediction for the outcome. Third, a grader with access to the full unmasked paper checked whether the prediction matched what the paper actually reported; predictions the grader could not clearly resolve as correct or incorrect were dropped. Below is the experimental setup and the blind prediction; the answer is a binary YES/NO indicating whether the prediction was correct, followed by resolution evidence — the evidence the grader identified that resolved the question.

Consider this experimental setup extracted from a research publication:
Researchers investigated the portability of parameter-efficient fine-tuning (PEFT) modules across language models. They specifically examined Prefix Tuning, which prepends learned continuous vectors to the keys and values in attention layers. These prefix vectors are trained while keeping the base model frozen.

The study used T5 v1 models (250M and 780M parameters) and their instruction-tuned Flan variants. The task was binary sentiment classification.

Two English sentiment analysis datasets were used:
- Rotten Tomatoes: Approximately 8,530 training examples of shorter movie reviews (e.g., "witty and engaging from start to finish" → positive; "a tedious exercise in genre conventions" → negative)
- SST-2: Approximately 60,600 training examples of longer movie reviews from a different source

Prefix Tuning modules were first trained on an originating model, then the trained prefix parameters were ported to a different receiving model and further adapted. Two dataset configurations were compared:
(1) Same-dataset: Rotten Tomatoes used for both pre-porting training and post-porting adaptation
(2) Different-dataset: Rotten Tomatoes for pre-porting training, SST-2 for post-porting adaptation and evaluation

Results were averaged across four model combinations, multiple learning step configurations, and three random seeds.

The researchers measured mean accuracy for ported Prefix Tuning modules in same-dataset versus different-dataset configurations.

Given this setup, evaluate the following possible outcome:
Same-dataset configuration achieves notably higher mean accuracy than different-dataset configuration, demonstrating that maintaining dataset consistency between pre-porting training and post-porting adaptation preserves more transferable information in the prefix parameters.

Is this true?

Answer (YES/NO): NO